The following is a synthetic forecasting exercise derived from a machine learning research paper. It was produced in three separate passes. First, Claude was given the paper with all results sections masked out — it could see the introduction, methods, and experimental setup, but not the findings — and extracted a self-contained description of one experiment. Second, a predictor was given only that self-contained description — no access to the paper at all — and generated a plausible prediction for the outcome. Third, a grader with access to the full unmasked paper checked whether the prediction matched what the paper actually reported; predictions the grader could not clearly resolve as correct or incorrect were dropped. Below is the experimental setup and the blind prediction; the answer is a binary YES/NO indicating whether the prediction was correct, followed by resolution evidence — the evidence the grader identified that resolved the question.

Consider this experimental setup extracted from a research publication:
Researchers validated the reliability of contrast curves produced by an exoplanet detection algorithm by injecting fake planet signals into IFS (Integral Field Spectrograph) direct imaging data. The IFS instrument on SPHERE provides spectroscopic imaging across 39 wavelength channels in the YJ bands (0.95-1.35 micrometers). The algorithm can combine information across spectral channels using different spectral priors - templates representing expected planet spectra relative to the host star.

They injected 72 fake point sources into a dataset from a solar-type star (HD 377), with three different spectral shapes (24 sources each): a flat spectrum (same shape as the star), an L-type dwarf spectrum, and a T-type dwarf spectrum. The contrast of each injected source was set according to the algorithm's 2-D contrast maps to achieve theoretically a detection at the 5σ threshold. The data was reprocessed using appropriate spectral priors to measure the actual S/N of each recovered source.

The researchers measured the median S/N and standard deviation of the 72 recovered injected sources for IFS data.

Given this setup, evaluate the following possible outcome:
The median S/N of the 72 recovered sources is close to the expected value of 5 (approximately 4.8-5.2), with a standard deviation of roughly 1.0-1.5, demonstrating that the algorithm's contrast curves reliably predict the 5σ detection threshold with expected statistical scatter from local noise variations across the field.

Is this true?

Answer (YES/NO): NO